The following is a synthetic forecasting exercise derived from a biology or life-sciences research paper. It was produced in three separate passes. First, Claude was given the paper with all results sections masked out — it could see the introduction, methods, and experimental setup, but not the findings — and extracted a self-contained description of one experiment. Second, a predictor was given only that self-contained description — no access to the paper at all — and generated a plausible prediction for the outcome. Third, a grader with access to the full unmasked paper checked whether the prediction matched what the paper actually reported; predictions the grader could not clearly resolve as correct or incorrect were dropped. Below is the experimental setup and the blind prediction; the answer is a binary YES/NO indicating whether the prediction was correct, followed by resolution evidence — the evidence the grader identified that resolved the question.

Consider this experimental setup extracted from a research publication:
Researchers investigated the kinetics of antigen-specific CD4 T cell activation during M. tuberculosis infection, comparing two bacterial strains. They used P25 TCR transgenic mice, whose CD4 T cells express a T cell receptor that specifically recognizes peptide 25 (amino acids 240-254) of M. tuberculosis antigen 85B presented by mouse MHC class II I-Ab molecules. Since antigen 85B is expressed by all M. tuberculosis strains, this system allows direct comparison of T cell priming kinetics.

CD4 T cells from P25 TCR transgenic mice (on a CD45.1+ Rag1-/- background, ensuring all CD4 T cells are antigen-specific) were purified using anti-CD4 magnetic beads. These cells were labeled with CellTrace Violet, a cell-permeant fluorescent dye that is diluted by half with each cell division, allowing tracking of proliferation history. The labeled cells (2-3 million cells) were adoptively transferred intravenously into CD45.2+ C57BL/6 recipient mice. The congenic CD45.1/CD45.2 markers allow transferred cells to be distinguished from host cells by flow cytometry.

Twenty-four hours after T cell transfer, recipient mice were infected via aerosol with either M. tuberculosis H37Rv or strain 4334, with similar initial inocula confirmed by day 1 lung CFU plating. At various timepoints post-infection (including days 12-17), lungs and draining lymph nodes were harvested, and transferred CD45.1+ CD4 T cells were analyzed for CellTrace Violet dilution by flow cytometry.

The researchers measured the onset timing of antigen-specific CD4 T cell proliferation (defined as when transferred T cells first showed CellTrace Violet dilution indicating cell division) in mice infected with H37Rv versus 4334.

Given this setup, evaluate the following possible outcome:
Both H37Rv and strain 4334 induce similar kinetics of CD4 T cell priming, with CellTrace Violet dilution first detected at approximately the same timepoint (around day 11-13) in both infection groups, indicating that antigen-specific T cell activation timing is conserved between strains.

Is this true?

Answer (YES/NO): NO